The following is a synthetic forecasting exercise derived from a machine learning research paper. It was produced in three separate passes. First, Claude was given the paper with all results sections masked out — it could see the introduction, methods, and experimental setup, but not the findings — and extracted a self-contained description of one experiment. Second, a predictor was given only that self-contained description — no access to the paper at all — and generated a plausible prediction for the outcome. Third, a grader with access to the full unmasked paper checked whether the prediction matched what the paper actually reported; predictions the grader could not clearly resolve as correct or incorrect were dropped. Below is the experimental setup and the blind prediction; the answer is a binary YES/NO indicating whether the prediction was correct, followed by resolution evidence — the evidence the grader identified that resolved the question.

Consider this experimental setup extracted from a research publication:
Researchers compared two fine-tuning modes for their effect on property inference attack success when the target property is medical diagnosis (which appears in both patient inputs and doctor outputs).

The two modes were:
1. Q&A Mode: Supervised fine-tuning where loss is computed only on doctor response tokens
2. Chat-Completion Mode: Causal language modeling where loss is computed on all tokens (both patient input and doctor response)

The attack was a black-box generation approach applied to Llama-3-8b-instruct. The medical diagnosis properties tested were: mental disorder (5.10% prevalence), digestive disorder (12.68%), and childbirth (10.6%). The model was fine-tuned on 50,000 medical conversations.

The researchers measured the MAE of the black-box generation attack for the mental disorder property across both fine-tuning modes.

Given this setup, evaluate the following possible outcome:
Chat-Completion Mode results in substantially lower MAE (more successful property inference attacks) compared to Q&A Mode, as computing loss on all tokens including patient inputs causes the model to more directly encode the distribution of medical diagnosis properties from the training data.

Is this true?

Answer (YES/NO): YES